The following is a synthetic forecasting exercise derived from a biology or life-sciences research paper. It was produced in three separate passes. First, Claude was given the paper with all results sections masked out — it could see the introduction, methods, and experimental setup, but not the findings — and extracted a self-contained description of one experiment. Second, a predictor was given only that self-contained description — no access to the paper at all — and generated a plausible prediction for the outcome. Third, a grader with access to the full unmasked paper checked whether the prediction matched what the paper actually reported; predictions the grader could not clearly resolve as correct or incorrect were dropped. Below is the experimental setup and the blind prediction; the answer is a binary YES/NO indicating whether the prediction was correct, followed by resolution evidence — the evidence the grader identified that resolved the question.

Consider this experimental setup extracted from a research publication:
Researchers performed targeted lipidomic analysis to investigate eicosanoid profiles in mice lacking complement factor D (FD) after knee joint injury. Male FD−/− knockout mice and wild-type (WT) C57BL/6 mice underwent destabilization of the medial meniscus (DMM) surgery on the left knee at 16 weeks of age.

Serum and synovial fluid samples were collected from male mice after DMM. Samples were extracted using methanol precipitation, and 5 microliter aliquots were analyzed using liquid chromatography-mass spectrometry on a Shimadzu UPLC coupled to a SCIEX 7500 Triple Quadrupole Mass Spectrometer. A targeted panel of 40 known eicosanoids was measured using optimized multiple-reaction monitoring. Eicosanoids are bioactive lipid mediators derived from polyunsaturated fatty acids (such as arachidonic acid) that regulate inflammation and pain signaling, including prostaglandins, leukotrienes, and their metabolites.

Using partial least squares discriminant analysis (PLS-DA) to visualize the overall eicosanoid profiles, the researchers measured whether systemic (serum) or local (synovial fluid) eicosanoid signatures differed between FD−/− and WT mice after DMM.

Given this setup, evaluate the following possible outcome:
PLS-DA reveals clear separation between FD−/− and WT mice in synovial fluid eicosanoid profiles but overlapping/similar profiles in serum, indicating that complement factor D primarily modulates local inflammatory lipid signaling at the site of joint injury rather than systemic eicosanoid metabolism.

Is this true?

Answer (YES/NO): NO